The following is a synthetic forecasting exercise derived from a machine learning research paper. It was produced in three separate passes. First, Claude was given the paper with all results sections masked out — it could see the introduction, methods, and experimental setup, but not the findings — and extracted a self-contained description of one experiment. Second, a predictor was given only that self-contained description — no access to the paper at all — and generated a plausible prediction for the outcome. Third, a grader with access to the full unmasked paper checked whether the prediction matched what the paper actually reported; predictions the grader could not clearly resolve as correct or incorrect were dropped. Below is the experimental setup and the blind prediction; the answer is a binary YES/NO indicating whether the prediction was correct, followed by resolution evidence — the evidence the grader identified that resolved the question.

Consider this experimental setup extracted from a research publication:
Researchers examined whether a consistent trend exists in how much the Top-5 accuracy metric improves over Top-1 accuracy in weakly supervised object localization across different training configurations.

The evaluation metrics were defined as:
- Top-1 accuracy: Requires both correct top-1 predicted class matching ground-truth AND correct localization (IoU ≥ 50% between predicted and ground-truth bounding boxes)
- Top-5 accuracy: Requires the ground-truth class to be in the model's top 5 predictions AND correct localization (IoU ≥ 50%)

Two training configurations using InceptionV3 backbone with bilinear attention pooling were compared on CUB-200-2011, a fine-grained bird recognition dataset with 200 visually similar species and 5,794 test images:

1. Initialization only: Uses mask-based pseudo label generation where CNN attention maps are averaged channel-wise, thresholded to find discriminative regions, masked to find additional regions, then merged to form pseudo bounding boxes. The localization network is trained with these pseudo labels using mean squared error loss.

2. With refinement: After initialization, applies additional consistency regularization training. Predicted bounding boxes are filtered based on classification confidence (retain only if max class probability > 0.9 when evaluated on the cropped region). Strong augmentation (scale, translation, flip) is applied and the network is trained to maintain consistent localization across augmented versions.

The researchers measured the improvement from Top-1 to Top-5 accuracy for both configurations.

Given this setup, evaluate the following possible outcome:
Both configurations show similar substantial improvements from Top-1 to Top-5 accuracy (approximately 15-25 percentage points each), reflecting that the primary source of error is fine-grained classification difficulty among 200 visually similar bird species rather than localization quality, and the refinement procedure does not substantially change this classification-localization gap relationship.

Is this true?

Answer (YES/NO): NO